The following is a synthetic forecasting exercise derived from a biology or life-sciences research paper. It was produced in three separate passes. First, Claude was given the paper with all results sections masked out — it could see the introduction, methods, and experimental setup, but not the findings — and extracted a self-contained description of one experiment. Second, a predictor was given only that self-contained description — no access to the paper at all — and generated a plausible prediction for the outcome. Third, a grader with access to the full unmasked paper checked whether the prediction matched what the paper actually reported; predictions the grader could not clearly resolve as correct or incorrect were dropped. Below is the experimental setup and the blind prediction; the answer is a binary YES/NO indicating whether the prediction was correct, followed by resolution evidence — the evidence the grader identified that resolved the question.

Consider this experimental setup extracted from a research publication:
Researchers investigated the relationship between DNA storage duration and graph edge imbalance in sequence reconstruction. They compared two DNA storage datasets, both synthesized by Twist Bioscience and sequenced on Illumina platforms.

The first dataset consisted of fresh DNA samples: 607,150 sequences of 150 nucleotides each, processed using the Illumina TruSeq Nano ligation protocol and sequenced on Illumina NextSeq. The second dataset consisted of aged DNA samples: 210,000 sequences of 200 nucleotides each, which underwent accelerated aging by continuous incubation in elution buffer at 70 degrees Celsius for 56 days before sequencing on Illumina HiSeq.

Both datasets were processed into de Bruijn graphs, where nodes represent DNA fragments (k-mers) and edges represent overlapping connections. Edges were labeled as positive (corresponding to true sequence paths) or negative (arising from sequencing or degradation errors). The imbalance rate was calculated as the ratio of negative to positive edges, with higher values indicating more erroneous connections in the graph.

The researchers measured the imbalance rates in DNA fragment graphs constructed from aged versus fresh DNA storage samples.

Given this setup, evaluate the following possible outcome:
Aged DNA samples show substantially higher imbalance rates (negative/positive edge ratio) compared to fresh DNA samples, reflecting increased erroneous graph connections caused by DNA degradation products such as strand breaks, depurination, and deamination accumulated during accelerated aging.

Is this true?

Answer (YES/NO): NO